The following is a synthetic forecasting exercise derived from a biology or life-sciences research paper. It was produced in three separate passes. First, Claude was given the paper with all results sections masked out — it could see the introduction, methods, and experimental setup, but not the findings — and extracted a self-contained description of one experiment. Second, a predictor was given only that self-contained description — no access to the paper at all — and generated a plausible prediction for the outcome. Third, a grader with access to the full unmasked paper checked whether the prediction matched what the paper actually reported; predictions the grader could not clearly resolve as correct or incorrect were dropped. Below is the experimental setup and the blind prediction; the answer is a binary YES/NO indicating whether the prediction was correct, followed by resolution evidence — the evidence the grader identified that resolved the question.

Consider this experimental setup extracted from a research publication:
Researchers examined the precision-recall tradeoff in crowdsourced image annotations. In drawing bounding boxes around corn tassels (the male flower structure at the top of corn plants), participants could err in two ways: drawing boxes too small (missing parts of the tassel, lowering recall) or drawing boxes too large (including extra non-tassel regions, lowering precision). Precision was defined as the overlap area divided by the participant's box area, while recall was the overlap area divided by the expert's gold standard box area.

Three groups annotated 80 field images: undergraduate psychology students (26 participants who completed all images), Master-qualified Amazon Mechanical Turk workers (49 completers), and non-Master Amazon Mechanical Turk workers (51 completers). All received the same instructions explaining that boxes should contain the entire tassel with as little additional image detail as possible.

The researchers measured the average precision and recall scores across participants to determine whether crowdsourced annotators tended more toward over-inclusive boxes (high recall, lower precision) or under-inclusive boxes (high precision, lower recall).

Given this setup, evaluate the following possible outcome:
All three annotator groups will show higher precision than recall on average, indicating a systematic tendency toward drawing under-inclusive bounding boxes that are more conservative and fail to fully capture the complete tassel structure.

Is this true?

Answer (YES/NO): NO